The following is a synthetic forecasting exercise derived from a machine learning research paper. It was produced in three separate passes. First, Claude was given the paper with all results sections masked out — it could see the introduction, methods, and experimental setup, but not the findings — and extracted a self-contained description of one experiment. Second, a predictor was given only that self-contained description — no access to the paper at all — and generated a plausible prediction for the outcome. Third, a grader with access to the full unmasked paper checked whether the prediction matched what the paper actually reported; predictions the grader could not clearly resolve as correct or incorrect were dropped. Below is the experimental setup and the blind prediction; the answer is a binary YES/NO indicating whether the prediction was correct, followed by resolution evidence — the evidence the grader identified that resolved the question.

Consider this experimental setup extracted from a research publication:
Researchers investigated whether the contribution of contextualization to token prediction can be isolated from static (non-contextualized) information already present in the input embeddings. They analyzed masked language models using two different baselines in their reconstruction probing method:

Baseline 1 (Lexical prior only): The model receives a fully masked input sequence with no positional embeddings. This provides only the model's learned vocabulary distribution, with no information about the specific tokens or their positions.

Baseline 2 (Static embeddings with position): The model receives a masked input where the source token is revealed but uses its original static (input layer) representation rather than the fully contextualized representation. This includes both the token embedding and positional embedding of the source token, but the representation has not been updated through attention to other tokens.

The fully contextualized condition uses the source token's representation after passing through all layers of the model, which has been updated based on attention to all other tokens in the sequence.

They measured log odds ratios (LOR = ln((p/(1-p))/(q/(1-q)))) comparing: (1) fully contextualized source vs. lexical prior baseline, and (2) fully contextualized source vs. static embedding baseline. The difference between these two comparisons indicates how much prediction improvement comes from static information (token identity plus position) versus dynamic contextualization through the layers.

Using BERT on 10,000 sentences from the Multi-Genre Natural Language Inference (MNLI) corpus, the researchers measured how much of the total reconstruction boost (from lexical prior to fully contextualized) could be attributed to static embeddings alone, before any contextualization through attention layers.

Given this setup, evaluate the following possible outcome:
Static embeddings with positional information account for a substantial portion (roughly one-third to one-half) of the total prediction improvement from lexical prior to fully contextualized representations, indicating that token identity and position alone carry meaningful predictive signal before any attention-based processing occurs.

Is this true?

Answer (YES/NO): NO